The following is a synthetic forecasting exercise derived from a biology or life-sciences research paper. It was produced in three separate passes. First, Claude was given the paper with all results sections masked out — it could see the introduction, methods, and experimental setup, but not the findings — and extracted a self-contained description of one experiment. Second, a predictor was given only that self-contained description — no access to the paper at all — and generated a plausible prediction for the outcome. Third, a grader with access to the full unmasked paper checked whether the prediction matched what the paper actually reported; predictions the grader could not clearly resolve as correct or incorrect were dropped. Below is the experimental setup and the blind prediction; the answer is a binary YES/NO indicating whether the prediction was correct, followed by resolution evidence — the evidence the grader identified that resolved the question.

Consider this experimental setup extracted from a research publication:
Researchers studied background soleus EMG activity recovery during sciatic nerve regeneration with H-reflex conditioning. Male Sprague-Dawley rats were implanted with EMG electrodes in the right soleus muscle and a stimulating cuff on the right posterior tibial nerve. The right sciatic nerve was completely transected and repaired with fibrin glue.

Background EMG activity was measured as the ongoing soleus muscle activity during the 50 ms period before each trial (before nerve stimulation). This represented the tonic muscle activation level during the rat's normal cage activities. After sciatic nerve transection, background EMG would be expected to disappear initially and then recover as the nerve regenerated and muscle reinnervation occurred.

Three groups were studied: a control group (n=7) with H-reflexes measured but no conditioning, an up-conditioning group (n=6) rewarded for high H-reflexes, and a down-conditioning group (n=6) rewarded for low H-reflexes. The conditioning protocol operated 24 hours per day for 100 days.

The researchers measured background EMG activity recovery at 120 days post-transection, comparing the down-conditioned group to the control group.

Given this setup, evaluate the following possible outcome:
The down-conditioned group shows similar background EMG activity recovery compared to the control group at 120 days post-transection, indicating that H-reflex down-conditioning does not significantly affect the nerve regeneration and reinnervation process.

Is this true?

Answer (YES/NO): YES